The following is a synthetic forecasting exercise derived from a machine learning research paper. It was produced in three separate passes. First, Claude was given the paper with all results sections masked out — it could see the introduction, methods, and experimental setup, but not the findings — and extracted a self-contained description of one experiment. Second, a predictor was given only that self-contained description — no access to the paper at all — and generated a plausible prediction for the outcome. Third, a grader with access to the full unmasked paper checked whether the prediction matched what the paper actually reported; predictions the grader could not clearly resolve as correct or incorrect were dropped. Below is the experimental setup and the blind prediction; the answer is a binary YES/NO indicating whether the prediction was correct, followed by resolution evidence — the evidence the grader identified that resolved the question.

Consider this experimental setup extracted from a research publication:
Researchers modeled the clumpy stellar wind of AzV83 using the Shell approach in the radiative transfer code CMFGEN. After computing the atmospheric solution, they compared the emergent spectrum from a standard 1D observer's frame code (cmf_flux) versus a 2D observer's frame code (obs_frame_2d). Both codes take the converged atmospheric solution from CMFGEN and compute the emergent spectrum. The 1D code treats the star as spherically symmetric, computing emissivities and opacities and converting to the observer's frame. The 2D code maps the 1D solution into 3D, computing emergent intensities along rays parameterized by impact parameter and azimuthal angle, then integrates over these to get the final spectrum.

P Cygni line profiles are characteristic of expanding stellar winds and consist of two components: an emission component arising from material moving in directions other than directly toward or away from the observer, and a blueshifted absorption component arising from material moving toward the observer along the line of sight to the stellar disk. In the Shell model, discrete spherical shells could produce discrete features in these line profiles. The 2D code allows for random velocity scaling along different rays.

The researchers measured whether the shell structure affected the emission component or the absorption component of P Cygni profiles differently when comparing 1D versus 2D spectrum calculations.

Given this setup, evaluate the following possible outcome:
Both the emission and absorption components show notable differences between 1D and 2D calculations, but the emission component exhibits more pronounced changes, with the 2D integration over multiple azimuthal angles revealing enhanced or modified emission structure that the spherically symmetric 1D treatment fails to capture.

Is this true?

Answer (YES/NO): NO